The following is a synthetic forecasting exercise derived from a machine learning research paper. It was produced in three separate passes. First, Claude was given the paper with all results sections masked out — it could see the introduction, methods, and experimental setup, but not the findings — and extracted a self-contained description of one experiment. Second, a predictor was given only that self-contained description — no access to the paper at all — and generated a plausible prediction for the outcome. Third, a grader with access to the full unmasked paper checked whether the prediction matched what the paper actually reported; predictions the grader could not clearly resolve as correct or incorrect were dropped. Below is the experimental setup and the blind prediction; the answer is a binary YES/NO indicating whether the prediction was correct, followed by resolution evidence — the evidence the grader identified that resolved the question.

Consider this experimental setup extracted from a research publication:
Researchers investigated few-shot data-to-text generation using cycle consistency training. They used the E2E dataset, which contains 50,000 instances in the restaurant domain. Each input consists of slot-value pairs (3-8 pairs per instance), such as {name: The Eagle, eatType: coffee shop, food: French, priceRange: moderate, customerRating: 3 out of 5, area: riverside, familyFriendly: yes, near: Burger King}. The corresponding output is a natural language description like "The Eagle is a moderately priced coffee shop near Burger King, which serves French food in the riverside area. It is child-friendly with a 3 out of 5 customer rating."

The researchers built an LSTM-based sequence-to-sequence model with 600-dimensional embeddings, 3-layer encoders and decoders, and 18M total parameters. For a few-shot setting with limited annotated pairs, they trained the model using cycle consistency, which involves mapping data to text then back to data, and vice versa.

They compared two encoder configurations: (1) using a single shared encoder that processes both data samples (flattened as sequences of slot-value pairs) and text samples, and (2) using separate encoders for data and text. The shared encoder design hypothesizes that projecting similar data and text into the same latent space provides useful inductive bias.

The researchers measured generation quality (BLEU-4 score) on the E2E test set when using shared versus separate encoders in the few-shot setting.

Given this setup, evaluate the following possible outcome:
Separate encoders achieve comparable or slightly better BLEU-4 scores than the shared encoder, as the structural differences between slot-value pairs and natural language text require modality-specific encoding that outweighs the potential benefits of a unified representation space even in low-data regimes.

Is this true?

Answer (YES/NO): NO